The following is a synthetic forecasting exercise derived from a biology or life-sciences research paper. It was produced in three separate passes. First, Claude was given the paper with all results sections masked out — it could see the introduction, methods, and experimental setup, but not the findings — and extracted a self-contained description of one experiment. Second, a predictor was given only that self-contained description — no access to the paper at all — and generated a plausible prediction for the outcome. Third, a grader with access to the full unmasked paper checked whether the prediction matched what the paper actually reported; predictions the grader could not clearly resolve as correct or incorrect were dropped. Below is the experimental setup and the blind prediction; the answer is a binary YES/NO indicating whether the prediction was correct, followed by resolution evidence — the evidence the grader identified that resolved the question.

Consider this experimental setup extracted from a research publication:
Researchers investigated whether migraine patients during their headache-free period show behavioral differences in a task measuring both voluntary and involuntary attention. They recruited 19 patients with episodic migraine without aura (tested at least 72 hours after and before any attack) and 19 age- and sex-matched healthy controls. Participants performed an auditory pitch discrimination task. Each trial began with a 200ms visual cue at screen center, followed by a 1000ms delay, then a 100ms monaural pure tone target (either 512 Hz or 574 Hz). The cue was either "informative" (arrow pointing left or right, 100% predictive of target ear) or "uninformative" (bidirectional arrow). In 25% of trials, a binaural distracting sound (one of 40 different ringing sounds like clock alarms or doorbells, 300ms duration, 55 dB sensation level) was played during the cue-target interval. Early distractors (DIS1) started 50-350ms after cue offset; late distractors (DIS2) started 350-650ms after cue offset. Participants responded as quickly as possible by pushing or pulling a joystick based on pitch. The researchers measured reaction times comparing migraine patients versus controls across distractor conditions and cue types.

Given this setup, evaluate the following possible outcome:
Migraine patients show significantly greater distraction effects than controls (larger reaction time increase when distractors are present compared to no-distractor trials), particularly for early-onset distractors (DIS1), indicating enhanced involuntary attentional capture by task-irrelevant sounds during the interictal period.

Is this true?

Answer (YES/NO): NO